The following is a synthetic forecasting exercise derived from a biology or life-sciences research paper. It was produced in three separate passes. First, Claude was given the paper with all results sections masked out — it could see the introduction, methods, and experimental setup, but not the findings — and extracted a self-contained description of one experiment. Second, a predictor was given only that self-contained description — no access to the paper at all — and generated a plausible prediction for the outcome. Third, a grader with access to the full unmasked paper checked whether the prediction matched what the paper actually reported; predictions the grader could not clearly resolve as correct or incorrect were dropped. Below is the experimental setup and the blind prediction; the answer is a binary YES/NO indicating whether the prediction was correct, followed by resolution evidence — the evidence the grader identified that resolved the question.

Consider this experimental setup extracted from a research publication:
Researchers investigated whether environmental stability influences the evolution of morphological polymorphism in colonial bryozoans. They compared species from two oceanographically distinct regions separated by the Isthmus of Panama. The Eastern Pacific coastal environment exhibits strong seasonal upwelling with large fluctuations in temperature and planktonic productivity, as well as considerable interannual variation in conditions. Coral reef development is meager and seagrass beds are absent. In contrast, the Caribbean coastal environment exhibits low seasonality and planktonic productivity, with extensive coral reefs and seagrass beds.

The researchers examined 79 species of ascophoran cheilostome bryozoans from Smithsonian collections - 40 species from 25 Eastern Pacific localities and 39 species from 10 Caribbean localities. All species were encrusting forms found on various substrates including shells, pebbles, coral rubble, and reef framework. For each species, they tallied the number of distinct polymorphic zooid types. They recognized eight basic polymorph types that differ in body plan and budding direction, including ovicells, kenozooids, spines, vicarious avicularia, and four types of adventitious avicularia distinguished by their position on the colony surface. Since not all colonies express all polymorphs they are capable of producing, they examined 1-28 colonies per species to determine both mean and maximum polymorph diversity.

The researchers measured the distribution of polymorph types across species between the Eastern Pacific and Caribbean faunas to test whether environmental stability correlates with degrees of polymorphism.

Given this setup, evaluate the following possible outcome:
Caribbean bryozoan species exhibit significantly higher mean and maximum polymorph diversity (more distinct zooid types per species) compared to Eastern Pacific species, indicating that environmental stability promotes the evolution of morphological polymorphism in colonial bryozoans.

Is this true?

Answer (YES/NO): NO